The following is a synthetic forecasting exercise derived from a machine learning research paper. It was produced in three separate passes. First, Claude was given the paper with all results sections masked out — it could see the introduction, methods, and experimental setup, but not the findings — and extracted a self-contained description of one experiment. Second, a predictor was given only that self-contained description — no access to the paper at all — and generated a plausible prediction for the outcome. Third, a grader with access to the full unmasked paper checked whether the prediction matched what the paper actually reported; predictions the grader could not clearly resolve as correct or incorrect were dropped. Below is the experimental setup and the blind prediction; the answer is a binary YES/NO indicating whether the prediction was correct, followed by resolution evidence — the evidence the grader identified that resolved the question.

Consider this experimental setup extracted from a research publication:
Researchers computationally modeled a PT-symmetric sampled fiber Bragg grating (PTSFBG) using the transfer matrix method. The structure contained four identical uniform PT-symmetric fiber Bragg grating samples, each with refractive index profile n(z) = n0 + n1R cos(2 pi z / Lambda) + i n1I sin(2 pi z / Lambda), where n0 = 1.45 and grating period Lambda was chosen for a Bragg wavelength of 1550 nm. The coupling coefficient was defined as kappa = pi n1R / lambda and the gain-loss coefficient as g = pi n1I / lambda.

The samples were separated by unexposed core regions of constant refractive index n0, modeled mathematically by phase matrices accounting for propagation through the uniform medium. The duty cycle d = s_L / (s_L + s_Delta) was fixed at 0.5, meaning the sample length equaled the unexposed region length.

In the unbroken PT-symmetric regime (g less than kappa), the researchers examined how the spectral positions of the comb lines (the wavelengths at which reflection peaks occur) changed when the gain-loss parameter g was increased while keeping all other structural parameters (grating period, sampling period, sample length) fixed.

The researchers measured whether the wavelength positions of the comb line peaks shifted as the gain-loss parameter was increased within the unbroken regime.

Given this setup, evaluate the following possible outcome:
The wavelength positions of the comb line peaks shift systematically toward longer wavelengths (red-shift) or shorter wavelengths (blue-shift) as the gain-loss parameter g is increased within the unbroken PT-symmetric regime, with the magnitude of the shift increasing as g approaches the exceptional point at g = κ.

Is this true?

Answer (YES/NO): NO